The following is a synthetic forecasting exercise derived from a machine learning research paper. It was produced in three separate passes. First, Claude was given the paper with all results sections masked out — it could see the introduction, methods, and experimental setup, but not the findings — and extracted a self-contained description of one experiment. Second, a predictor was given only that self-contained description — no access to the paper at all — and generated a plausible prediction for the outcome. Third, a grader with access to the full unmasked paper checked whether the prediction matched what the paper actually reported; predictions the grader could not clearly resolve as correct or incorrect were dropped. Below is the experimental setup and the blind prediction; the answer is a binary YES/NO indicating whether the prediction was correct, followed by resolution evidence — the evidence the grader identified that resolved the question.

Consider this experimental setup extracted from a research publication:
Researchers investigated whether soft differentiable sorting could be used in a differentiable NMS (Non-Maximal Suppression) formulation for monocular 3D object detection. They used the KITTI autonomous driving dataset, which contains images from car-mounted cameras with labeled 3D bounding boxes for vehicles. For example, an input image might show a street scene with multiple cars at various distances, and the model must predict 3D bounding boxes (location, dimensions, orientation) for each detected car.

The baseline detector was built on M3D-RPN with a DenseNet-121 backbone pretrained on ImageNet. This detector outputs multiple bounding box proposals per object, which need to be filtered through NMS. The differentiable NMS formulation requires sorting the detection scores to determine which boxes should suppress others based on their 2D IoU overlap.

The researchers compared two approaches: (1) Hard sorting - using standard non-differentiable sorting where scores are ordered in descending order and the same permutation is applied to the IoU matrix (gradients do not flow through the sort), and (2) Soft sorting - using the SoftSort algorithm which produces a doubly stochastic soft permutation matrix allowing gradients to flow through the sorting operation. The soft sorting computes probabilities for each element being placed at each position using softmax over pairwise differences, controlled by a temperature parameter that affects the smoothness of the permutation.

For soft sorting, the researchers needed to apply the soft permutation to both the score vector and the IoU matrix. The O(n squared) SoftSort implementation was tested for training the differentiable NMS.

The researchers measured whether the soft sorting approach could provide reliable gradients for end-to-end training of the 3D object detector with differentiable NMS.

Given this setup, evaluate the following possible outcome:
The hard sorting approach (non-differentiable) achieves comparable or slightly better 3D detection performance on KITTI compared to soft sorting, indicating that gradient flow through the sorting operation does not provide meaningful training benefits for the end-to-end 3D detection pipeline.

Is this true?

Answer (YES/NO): NO